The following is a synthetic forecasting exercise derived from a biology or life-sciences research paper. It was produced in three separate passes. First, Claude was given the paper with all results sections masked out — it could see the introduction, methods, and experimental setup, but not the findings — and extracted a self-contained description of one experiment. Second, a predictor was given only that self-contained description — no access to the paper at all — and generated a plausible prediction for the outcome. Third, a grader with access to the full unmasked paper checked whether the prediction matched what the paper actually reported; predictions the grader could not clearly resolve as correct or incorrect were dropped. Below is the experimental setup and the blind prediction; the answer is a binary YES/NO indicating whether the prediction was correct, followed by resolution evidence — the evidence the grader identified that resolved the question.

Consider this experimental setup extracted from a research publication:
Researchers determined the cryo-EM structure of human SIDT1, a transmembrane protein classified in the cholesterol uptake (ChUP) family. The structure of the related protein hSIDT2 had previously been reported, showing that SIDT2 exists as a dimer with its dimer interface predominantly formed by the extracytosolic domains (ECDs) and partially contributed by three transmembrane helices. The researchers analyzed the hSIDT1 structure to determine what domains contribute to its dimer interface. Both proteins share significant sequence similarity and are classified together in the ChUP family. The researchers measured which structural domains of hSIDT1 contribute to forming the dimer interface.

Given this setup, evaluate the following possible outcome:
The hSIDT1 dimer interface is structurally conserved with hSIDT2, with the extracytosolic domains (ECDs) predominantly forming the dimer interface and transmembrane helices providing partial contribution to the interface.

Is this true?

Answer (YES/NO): YES